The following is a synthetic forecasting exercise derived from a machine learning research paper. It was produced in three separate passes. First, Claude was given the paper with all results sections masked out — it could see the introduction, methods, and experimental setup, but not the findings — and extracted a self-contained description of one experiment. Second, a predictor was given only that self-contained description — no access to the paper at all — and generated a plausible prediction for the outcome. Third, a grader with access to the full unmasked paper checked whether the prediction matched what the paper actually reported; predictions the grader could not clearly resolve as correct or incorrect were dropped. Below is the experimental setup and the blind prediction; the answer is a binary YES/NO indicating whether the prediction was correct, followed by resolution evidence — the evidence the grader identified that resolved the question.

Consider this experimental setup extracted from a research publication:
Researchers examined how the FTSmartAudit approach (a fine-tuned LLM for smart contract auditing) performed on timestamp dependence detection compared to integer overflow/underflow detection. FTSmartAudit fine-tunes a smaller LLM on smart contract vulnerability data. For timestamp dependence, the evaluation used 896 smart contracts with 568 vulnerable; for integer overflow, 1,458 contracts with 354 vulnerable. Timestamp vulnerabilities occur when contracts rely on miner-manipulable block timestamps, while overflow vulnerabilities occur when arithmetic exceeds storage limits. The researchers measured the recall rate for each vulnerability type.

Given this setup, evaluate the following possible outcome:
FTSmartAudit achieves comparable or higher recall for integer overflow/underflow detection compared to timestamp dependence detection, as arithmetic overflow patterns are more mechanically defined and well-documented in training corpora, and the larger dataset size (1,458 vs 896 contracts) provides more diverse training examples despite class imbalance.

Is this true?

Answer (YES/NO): NO